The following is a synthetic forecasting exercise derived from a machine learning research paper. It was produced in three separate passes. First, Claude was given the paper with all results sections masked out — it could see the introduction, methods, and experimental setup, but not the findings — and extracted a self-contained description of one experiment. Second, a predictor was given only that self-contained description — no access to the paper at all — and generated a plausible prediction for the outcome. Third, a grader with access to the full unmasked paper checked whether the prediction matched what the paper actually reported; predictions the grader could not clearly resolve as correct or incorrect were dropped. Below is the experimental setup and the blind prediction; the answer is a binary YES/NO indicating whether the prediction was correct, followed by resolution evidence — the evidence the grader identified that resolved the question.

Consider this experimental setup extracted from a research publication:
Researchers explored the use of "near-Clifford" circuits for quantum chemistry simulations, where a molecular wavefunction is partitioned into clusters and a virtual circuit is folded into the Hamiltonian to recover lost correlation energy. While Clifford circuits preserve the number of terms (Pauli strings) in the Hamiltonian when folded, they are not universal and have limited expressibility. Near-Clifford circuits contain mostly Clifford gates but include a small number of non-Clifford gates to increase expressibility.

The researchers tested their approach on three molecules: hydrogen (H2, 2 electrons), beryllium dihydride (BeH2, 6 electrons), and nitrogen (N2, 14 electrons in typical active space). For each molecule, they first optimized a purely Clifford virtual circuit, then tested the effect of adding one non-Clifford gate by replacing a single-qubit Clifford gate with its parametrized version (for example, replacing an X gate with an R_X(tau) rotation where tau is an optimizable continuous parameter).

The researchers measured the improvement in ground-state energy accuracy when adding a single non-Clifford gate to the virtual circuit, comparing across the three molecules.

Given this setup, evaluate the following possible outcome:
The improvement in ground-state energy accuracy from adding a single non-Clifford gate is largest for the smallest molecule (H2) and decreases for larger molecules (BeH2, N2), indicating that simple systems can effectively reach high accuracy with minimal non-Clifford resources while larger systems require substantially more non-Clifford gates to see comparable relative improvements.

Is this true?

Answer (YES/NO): NO